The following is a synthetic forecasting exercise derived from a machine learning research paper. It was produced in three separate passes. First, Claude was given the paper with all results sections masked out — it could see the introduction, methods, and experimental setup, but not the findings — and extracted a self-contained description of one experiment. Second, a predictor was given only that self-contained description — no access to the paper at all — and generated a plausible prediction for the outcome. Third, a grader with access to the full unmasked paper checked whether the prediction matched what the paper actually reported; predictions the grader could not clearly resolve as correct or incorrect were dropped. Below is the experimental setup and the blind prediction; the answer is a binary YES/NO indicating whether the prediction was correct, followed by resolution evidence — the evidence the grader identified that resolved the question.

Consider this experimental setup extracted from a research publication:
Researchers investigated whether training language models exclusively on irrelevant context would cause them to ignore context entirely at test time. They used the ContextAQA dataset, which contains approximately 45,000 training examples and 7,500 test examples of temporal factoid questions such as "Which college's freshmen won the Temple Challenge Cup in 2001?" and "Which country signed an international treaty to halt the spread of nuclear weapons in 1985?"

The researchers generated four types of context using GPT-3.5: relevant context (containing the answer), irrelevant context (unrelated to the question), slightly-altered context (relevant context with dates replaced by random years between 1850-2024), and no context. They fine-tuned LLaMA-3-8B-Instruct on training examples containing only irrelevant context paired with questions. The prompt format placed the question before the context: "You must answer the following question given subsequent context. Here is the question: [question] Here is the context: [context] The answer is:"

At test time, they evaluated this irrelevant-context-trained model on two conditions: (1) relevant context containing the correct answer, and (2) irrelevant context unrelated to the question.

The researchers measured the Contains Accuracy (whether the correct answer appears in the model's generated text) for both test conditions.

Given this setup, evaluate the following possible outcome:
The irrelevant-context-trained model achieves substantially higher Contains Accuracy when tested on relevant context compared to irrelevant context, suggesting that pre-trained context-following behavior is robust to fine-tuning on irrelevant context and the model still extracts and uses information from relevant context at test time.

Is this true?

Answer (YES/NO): NO